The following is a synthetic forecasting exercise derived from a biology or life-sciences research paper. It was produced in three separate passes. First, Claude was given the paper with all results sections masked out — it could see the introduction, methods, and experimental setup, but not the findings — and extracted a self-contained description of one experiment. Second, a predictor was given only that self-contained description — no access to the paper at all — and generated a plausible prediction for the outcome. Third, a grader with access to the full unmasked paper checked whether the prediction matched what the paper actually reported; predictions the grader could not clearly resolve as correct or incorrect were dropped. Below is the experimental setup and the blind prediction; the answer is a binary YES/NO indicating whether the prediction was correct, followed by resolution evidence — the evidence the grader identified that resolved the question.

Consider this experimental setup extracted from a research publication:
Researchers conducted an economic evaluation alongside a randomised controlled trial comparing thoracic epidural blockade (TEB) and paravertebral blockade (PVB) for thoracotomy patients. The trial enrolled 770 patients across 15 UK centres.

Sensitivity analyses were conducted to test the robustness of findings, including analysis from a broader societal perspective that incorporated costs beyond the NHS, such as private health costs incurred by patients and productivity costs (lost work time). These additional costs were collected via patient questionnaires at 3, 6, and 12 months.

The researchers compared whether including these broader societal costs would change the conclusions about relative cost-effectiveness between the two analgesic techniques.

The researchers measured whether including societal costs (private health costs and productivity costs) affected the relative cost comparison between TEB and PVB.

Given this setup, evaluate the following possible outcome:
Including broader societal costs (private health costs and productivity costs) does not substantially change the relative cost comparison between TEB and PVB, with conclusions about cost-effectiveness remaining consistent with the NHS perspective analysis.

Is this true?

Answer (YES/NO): YES